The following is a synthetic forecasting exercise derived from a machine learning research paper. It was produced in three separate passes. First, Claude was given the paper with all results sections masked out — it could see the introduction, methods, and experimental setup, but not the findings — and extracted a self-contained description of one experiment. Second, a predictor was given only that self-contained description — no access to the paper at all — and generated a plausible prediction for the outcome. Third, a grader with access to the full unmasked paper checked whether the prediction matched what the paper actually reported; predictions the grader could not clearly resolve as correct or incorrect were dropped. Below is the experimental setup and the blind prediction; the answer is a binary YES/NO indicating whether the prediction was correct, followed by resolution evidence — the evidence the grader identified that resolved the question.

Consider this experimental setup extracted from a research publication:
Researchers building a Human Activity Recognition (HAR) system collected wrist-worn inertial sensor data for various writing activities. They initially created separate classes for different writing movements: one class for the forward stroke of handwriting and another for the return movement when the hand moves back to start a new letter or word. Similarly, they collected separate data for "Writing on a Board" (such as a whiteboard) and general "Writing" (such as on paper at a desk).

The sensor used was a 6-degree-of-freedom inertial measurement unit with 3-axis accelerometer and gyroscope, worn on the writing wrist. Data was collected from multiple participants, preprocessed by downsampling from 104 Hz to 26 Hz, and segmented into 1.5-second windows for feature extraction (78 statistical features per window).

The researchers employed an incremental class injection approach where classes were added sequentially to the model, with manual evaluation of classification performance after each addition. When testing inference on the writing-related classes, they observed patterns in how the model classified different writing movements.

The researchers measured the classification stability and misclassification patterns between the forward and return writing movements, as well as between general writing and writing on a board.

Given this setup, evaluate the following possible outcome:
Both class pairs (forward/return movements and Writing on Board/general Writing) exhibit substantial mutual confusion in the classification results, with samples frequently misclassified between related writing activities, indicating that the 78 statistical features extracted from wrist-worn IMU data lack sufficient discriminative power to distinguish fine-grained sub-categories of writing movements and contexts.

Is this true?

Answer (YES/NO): YES